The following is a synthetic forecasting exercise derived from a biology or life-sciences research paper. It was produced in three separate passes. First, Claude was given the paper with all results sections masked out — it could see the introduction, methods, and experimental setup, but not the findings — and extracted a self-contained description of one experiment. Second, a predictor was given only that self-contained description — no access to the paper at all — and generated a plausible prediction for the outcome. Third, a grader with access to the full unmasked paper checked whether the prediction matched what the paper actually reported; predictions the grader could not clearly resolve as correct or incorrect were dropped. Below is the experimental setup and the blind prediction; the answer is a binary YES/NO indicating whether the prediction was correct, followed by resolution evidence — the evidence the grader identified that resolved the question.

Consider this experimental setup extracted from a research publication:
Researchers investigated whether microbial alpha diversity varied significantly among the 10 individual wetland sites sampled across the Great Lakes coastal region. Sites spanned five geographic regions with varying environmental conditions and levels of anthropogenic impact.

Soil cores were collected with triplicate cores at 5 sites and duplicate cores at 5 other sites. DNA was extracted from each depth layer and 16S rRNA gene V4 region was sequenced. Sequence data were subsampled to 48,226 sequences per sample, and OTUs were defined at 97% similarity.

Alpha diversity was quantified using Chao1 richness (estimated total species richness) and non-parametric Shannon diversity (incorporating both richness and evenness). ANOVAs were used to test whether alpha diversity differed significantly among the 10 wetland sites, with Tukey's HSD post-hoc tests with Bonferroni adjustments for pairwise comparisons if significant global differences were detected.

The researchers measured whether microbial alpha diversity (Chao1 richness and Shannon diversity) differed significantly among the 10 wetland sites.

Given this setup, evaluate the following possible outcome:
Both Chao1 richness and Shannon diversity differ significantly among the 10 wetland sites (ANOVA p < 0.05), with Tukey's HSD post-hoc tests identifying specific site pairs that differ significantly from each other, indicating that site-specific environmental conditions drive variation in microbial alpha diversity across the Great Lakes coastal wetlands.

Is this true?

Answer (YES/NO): YES